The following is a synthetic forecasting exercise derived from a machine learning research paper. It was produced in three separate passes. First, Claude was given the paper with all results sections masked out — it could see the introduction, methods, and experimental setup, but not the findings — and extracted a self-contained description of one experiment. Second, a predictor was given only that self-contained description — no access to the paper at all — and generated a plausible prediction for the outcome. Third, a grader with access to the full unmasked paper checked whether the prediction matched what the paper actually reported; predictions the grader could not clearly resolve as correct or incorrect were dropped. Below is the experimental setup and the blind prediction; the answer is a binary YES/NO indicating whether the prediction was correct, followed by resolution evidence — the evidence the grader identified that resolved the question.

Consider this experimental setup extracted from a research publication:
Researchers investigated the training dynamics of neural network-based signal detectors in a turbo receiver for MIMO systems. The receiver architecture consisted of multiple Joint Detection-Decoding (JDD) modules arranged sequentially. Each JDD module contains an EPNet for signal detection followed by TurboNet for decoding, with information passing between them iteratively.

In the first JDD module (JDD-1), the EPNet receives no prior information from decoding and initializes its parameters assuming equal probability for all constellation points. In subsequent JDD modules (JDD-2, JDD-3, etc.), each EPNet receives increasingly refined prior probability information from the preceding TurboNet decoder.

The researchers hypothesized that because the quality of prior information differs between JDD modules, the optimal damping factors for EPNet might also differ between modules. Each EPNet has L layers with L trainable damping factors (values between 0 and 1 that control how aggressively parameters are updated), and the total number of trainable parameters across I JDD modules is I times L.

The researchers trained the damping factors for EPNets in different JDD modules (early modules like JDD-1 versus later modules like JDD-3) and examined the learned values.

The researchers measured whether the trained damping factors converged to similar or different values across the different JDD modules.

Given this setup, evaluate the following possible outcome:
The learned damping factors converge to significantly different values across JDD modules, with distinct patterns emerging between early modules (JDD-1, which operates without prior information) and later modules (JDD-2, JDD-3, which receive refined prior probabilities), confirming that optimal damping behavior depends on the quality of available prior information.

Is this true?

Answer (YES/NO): YES